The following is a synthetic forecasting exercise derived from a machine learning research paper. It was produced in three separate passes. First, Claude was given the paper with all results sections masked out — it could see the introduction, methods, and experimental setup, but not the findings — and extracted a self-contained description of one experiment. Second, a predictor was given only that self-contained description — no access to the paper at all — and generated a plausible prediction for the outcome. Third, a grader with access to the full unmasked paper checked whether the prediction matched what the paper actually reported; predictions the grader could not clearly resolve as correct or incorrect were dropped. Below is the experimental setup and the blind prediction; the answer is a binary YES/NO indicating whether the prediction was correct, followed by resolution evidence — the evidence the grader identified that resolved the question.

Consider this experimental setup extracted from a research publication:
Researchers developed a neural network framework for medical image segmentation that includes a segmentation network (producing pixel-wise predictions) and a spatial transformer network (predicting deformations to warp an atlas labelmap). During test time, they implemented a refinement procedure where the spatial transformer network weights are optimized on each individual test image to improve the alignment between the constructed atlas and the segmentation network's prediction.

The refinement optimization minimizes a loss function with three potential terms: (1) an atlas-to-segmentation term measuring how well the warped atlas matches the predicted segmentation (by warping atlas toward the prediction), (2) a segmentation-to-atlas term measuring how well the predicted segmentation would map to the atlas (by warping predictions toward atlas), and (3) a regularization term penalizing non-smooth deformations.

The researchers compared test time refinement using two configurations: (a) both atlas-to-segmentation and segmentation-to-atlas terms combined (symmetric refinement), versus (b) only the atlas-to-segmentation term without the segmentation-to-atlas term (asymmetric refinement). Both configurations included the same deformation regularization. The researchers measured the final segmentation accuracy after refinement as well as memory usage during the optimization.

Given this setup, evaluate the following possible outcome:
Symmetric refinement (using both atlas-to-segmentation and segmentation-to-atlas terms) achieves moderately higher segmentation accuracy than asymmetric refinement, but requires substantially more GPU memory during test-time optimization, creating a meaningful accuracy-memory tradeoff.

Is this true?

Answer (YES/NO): NO